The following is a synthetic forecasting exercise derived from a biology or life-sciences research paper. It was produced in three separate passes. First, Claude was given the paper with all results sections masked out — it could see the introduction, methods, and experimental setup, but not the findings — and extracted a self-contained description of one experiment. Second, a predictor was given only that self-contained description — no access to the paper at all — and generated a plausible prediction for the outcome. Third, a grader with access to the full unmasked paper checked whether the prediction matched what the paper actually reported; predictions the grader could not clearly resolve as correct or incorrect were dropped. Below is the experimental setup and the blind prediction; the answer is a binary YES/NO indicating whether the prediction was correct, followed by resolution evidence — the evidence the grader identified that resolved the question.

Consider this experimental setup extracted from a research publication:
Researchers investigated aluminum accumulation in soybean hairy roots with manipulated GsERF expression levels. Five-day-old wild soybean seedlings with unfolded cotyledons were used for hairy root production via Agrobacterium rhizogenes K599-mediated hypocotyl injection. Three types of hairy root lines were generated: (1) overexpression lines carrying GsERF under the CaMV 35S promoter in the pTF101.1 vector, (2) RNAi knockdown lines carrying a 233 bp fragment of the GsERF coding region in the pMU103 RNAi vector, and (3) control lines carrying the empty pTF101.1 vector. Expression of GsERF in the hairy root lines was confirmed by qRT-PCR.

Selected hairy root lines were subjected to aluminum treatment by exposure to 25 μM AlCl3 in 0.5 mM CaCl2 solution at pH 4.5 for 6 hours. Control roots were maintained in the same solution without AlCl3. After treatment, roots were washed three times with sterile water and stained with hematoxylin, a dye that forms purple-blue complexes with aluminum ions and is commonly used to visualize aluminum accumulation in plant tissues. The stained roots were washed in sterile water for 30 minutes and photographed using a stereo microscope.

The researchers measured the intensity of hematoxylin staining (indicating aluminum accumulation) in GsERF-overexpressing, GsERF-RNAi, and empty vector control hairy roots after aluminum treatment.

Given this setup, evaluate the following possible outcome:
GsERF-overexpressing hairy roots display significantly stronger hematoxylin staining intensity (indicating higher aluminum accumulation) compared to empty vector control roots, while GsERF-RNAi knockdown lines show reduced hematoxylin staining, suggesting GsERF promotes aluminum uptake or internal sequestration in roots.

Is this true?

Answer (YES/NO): NO